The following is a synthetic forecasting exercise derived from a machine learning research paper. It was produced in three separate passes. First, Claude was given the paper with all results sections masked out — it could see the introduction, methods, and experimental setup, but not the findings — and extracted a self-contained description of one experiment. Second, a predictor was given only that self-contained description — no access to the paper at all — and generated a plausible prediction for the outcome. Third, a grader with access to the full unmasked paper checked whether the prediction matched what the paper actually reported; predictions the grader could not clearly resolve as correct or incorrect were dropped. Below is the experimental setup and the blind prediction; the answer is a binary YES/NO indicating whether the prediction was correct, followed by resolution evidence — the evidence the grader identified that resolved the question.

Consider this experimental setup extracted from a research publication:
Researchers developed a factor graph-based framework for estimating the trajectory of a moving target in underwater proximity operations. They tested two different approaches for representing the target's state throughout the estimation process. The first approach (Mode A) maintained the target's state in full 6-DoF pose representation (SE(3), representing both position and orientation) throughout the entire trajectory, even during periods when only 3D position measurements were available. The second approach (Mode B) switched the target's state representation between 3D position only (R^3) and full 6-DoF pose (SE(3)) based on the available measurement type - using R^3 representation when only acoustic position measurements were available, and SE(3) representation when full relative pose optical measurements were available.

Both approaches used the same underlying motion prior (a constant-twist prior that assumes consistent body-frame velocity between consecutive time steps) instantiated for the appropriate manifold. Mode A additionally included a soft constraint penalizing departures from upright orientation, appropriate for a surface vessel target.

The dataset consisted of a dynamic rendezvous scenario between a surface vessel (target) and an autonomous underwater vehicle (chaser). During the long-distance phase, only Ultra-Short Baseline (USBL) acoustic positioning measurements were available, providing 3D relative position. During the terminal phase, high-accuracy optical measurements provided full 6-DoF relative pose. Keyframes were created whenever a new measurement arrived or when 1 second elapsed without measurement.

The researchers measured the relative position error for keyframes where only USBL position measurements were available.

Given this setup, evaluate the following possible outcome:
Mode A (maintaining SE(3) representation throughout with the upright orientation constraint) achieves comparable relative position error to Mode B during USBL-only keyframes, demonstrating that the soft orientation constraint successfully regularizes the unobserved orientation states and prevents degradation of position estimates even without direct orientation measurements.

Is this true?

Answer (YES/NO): NO